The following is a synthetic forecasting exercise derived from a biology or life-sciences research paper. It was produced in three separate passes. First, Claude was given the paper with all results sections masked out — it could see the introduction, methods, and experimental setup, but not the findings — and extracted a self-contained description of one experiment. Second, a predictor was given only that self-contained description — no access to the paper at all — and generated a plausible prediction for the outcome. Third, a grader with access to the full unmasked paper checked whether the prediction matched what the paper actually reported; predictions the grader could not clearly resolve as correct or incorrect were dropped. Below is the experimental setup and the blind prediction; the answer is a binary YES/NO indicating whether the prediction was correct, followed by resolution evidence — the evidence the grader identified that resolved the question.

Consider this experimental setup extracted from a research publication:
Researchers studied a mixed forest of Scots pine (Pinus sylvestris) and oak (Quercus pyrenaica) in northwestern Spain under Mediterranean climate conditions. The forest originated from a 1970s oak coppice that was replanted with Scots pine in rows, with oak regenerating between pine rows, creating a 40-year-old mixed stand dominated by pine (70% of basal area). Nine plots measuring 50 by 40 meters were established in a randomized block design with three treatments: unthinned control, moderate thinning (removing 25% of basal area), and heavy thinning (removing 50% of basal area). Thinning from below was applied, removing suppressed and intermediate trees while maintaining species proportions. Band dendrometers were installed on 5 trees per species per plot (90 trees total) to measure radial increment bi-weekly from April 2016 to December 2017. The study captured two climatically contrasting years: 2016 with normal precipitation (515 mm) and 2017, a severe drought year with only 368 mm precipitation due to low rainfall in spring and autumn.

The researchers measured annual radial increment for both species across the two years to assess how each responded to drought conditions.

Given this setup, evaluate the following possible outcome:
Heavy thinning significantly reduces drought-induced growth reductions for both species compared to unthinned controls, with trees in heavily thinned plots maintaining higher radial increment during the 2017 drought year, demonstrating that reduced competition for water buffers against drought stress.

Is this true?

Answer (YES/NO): NO